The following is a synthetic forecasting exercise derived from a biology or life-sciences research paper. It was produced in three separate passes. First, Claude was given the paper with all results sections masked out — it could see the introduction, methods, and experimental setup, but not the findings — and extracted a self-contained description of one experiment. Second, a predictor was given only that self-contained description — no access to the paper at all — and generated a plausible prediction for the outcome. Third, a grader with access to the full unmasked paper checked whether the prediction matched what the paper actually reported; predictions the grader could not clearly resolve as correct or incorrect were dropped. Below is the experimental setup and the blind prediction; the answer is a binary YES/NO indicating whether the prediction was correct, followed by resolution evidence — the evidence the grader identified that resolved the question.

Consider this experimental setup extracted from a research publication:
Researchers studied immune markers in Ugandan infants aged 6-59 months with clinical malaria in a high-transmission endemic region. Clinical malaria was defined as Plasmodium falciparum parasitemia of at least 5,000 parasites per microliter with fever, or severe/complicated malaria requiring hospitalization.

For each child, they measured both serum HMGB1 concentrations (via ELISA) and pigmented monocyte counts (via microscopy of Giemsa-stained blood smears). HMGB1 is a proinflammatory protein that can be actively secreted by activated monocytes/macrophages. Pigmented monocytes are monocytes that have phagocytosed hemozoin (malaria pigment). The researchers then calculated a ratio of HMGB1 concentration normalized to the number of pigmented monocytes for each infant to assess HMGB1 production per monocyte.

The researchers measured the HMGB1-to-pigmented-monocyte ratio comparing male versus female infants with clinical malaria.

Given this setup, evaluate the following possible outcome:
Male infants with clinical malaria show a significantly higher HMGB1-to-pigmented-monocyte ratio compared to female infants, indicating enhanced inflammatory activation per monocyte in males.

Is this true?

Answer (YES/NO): NO